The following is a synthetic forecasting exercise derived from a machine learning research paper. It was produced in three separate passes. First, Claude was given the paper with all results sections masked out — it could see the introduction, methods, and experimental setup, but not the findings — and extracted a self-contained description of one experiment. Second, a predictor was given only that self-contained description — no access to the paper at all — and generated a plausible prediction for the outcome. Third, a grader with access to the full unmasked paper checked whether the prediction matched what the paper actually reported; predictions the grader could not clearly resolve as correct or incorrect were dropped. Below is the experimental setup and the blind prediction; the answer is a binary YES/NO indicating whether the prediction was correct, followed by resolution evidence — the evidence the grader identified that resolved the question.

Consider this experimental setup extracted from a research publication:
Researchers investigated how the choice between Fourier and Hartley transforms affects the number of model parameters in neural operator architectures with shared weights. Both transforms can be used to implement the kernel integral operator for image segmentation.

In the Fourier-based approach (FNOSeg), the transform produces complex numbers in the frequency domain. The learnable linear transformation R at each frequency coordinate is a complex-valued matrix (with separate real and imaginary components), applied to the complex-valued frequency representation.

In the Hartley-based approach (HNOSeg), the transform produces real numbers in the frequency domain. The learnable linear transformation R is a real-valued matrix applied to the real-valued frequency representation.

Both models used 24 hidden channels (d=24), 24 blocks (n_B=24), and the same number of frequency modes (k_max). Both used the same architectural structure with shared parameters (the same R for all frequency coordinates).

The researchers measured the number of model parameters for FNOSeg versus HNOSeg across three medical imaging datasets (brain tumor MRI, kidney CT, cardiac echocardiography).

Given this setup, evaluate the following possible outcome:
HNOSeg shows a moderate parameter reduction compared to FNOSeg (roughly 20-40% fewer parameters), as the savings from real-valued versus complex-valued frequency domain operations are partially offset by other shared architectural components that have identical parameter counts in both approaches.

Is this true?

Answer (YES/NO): NO